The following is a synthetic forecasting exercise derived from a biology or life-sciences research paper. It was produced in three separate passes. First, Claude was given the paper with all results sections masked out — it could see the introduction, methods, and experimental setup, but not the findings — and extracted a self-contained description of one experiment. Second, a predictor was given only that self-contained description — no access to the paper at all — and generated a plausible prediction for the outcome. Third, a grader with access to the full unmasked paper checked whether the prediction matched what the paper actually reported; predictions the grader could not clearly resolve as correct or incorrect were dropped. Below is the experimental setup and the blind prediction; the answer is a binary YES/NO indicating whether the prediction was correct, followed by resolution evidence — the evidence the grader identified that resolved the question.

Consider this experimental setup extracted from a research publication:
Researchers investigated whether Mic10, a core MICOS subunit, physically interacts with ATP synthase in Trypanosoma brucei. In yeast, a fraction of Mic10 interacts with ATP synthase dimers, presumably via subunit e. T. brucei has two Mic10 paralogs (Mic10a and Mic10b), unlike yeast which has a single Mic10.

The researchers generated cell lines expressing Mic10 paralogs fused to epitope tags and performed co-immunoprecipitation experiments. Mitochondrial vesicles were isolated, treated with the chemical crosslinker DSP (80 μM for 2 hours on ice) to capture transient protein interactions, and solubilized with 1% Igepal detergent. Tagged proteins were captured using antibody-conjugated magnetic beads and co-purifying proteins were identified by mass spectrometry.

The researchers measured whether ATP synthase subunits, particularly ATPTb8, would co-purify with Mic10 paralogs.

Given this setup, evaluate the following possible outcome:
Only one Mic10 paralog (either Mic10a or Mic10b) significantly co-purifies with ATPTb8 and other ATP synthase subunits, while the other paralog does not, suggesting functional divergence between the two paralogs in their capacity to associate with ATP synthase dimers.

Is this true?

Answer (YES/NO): YES